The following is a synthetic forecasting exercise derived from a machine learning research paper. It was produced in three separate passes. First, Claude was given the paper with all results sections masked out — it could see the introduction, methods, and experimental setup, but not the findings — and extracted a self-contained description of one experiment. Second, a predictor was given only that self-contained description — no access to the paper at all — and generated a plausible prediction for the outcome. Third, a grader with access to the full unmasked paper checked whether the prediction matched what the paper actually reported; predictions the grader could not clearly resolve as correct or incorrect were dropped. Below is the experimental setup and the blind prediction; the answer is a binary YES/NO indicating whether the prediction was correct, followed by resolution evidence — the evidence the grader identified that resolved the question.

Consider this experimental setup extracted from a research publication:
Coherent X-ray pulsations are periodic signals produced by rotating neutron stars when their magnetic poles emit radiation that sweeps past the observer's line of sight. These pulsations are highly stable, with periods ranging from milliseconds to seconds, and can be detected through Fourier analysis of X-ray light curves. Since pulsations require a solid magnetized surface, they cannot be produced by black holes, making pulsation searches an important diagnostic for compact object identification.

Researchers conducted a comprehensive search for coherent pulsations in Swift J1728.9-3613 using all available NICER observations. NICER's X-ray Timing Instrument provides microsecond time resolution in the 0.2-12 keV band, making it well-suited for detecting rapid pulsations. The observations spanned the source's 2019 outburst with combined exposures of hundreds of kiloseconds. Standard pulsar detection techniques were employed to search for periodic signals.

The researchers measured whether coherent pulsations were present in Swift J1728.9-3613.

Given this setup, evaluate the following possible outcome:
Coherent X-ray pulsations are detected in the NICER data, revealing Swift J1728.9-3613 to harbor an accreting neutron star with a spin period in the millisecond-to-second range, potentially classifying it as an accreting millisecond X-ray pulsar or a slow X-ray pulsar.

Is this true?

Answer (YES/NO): NO